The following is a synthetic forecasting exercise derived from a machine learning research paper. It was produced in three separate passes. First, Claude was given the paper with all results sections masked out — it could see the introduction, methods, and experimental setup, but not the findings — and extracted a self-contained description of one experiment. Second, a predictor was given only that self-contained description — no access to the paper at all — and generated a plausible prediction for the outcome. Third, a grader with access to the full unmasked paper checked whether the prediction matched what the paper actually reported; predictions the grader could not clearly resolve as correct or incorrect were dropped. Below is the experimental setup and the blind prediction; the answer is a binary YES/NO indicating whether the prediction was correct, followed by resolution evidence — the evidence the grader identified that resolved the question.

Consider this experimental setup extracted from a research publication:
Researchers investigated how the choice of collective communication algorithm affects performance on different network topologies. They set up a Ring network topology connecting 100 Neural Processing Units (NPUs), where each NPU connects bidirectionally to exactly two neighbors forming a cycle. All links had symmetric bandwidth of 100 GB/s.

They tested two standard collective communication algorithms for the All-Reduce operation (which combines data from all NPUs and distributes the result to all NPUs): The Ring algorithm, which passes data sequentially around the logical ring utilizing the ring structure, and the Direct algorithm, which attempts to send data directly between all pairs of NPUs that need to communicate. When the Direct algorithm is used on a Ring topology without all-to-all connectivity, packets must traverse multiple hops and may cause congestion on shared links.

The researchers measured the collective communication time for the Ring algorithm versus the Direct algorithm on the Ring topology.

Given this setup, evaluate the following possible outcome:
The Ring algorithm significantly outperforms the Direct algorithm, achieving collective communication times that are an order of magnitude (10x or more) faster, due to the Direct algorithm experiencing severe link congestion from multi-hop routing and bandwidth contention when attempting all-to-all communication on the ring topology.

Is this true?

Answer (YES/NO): YES